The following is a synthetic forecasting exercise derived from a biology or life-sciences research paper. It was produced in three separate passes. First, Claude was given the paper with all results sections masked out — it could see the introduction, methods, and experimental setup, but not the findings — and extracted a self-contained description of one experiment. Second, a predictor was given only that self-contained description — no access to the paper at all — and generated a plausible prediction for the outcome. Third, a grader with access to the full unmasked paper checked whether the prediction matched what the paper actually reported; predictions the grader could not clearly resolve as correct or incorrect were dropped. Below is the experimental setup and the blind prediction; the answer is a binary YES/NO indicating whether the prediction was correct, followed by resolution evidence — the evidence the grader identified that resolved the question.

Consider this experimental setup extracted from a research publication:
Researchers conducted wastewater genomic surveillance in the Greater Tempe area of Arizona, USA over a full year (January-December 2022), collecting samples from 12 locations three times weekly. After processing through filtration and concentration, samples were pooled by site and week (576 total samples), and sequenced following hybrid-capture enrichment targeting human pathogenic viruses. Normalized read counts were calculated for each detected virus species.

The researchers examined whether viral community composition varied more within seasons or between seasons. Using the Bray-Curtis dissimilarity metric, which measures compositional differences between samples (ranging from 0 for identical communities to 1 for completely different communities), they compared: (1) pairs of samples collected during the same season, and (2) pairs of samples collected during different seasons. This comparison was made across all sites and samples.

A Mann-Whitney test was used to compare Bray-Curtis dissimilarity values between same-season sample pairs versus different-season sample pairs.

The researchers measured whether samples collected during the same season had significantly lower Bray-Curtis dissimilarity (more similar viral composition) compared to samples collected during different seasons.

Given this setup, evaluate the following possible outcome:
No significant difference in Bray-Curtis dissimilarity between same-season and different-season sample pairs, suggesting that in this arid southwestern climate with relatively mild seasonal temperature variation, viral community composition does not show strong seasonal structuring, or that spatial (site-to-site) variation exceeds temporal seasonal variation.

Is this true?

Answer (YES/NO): NO